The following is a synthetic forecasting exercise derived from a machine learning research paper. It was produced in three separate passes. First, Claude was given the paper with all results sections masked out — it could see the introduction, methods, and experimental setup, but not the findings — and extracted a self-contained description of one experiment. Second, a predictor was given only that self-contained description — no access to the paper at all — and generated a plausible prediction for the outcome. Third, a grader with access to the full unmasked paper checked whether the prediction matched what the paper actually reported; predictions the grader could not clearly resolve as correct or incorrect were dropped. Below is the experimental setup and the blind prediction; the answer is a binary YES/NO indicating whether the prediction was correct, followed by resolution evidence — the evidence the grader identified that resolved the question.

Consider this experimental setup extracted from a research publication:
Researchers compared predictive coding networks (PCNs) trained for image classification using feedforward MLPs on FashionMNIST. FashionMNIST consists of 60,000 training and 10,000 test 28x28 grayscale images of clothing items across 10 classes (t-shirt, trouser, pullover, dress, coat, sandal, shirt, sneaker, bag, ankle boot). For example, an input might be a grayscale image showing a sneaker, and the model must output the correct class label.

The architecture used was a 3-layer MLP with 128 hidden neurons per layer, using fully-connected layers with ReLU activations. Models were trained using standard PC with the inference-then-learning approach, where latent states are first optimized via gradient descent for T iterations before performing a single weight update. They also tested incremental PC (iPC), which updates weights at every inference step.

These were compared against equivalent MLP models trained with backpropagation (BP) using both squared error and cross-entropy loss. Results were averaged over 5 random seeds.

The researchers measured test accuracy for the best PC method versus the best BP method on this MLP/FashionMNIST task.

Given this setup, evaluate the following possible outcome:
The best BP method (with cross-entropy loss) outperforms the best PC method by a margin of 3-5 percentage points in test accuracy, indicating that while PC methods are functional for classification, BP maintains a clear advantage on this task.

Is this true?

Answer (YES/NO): NO